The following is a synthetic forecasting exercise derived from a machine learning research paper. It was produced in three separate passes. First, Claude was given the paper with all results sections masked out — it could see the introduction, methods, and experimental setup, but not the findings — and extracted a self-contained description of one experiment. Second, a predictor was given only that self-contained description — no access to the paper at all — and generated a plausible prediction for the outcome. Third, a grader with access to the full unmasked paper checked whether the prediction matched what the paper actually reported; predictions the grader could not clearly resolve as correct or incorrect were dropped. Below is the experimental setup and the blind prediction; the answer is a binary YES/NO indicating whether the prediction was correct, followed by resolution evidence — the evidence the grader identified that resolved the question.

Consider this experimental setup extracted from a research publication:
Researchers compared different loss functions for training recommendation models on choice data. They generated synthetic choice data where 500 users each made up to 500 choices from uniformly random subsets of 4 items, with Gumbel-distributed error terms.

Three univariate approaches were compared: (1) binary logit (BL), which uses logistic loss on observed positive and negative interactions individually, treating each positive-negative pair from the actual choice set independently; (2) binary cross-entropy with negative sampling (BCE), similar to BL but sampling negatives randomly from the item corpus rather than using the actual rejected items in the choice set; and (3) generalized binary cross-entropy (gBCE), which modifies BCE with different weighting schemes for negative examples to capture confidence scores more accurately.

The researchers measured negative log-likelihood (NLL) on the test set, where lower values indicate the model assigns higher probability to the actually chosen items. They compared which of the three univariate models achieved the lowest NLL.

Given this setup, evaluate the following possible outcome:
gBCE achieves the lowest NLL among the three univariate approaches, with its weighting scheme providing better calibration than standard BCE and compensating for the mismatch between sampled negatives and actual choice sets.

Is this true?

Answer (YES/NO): NO